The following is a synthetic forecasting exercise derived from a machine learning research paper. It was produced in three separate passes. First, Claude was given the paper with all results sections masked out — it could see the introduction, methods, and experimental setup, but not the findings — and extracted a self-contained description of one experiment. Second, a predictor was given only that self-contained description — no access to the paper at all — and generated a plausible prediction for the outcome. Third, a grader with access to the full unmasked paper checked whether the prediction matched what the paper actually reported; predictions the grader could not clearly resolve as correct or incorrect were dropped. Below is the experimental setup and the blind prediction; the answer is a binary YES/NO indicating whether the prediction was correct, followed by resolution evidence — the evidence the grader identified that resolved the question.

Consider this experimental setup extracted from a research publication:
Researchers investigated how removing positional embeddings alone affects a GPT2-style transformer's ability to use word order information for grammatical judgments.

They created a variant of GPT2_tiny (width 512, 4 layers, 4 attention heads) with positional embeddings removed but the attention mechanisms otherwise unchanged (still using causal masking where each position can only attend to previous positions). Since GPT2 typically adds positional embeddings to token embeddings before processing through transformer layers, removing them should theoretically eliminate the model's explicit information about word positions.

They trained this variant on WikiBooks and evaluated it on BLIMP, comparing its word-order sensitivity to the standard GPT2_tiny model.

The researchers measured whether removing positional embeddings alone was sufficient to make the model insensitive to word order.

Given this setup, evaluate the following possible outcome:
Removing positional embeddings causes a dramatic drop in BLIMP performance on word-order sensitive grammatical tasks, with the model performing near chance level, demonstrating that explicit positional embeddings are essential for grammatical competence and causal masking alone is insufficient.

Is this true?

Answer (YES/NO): NO